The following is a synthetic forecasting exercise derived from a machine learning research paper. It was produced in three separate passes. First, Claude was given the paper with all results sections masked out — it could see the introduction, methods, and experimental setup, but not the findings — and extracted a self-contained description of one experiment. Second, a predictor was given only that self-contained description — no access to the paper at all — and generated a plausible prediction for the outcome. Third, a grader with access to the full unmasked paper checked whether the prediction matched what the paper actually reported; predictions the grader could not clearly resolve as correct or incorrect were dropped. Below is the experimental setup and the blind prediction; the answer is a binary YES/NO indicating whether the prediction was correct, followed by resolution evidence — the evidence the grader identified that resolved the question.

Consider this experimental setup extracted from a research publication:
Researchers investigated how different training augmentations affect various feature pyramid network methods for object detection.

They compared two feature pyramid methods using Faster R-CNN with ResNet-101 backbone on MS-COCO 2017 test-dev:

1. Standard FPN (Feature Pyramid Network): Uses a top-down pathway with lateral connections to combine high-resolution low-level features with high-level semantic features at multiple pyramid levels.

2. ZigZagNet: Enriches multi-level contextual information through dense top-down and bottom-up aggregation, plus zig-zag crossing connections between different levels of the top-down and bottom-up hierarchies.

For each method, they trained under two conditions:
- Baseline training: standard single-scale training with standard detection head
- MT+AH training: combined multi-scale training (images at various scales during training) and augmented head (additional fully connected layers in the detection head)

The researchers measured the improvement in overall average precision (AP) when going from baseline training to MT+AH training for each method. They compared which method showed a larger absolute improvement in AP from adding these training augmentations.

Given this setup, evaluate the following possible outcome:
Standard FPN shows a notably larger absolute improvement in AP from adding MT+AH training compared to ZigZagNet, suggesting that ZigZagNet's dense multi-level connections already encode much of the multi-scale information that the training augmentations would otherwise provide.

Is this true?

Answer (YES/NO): YES